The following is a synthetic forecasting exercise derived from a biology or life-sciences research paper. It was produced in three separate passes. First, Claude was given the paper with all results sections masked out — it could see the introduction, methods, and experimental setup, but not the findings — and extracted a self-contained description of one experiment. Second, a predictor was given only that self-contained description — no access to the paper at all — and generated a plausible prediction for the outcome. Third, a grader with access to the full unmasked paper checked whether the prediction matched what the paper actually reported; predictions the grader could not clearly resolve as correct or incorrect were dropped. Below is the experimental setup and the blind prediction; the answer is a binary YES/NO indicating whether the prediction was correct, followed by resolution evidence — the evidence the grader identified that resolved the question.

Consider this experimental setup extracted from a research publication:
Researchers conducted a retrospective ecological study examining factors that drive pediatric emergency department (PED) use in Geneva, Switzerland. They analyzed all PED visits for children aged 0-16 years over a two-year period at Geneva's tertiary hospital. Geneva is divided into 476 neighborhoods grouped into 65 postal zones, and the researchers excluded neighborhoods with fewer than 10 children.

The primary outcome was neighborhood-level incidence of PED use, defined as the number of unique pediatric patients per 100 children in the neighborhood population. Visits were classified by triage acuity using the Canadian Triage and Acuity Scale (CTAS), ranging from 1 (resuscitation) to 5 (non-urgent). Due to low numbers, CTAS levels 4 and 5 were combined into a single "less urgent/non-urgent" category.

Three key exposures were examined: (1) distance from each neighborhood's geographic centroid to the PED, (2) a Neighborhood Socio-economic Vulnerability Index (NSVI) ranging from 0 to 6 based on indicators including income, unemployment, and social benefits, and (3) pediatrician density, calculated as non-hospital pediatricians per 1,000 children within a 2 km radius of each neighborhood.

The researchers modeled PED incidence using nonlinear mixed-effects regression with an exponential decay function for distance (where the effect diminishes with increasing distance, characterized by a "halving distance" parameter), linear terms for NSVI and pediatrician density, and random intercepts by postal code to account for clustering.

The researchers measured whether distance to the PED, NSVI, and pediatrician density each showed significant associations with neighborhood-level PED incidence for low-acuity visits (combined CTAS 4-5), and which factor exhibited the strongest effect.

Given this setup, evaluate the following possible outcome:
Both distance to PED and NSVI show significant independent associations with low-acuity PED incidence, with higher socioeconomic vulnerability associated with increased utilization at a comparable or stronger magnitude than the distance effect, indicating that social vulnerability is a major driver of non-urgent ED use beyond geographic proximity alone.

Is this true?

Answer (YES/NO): YES